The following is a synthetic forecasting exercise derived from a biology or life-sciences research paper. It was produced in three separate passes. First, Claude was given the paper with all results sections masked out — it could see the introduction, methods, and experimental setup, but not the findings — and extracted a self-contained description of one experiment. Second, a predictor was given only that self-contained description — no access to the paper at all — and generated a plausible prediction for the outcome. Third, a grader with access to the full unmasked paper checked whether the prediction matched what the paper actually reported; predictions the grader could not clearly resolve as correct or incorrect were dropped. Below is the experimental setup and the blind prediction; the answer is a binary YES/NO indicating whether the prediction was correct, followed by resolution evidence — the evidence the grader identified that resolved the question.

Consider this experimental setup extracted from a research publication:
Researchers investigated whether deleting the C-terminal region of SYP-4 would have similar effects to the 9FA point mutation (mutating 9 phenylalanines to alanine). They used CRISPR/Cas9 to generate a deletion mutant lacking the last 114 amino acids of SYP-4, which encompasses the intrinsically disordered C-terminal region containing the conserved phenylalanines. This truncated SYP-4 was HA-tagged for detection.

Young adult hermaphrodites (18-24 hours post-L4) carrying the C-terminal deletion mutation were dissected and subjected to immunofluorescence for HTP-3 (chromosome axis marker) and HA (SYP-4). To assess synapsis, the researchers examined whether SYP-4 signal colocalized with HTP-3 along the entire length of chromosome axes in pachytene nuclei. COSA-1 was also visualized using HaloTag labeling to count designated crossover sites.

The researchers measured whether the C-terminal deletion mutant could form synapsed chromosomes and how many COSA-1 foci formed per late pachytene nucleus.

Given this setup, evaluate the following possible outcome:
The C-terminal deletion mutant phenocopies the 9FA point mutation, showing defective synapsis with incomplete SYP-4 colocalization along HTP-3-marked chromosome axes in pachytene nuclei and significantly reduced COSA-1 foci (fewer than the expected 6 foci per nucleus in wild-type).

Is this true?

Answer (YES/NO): NO